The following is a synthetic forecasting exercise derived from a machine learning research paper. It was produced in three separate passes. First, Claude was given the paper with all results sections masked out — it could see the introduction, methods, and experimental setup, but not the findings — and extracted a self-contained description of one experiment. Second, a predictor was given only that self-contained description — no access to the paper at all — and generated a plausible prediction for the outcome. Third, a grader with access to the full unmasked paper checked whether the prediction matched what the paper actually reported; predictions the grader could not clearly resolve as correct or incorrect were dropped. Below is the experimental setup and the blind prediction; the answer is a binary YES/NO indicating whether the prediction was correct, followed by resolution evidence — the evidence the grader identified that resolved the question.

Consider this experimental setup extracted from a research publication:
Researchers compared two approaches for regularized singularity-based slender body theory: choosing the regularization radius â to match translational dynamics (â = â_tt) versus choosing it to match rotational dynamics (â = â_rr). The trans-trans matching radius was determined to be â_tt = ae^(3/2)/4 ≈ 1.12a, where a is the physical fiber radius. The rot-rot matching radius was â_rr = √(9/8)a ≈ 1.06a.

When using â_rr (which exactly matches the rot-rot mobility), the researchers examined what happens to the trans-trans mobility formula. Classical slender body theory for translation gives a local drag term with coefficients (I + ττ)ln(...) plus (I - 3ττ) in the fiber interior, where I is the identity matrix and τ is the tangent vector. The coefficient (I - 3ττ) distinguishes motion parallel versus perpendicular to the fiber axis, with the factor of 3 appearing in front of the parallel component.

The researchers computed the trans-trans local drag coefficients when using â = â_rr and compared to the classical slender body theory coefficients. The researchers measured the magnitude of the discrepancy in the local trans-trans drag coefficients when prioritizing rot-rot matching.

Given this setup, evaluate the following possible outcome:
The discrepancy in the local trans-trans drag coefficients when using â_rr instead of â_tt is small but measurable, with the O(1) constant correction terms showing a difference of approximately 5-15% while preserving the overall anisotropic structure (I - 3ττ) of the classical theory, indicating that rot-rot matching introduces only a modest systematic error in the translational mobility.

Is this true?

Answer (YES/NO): NO